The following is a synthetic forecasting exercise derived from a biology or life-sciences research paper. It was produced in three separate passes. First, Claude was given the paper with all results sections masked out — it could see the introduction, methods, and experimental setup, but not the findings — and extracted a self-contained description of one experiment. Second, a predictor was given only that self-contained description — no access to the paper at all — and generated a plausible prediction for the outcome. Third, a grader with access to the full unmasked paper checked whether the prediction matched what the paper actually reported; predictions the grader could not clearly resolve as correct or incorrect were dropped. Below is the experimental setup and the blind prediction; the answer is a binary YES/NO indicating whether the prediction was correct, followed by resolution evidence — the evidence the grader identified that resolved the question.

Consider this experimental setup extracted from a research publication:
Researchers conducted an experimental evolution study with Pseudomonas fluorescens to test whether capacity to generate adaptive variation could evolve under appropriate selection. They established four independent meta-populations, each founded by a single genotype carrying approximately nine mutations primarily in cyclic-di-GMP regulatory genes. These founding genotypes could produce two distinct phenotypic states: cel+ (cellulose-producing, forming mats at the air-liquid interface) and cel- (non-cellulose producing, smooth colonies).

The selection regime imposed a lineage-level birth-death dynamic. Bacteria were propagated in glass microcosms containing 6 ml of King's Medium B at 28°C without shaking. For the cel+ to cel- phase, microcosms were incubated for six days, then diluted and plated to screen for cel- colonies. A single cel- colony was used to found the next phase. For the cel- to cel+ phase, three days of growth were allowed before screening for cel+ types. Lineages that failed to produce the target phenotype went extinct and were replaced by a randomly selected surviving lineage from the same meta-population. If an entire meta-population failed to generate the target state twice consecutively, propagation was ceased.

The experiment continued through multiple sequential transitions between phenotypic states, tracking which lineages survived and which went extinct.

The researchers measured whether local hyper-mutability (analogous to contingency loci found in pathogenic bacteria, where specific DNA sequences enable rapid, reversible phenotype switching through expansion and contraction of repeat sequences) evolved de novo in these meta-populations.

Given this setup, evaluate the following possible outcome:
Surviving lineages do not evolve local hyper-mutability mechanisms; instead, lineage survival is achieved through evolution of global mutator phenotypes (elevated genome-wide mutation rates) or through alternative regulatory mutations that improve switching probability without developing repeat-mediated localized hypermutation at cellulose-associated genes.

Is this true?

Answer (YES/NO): NO